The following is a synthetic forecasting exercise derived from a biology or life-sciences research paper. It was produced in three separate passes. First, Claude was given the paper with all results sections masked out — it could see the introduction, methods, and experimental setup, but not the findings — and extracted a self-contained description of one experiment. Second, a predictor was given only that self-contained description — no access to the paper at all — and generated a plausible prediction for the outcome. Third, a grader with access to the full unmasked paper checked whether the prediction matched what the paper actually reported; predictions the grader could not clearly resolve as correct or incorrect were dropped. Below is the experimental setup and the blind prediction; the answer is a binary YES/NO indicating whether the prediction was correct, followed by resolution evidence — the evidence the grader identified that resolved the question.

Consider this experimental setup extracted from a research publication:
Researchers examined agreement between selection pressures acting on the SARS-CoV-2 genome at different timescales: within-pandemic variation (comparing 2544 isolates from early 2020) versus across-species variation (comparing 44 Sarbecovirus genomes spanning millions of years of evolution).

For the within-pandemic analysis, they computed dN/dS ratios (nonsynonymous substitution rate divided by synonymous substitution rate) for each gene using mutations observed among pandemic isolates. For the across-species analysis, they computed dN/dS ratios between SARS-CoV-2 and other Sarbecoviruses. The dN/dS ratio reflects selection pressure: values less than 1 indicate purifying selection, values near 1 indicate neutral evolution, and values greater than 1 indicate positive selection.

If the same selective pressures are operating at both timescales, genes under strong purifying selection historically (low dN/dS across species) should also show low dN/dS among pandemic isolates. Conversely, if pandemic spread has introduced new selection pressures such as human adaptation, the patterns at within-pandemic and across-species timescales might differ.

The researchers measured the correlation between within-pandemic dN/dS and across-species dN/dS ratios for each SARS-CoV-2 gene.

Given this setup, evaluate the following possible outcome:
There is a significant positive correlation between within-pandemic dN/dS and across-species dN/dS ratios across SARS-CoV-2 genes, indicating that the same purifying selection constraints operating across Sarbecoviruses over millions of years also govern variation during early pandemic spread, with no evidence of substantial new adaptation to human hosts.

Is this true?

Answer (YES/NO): NO